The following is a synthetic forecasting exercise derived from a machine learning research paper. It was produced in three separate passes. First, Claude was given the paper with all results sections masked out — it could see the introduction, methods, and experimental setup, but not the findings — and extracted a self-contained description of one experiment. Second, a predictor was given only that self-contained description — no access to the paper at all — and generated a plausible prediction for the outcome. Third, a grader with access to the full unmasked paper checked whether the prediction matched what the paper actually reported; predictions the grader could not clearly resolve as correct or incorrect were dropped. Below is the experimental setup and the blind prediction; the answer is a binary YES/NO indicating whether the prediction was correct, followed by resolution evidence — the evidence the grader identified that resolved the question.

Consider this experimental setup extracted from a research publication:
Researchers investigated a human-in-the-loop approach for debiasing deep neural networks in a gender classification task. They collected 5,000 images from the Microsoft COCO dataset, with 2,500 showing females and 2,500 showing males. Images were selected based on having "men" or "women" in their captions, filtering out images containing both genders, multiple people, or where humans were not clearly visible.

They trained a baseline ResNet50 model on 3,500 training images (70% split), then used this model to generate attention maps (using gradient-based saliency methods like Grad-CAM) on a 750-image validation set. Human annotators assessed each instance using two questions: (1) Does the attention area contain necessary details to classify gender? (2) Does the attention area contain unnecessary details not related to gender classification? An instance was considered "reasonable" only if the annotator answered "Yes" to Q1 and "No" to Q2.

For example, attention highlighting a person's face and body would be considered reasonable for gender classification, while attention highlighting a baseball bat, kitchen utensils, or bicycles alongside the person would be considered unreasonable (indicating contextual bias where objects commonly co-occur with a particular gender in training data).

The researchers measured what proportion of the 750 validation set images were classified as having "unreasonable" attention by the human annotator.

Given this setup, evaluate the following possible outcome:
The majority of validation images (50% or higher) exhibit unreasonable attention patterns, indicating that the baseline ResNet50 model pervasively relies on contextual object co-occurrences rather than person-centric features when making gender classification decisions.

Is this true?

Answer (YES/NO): NO